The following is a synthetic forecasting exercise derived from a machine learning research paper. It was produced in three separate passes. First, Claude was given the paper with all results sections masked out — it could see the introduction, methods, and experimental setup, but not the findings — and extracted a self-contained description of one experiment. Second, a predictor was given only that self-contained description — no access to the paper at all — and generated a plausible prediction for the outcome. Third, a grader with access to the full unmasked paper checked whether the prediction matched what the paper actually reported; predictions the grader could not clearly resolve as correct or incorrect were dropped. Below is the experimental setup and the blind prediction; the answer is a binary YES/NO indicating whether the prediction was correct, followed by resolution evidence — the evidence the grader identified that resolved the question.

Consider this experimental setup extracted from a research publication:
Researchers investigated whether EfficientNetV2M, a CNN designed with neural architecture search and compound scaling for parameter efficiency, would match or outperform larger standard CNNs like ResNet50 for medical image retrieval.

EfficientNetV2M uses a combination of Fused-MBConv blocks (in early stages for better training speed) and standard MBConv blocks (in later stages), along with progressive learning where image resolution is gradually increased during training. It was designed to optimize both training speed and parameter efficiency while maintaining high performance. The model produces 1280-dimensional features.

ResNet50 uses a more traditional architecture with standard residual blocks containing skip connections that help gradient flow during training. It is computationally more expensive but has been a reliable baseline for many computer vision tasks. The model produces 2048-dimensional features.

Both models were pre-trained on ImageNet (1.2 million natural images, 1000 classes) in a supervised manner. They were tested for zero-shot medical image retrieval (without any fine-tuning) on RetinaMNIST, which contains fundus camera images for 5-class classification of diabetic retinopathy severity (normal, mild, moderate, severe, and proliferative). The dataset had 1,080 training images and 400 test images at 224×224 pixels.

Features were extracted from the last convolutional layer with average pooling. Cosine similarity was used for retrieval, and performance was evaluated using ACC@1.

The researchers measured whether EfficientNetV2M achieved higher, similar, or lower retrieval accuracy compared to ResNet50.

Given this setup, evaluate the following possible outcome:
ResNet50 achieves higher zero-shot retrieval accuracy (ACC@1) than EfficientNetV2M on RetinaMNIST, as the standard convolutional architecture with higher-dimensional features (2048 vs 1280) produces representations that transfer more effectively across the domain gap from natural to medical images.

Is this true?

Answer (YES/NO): YES